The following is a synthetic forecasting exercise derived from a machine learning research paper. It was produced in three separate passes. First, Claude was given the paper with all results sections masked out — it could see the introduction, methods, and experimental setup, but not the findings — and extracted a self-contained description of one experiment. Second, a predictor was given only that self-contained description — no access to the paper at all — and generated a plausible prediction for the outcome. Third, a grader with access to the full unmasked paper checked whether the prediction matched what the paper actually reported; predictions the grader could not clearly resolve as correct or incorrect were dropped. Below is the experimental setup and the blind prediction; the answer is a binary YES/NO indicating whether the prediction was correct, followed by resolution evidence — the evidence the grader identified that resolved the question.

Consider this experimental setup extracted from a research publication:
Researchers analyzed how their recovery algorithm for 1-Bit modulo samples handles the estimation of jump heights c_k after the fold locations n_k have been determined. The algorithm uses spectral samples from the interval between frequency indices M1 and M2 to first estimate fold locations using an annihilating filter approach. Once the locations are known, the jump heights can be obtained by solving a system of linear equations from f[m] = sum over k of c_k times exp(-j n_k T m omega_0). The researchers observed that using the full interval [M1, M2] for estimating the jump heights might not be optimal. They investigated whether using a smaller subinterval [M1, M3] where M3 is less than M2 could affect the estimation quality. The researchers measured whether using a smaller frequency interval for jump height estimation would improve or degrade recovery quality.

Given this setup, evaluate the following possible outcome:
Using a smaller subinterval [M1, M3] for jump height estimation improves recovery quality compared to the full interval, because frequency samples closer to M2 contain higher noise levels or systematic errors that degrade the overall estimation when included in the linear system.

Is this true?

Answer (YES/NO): YES